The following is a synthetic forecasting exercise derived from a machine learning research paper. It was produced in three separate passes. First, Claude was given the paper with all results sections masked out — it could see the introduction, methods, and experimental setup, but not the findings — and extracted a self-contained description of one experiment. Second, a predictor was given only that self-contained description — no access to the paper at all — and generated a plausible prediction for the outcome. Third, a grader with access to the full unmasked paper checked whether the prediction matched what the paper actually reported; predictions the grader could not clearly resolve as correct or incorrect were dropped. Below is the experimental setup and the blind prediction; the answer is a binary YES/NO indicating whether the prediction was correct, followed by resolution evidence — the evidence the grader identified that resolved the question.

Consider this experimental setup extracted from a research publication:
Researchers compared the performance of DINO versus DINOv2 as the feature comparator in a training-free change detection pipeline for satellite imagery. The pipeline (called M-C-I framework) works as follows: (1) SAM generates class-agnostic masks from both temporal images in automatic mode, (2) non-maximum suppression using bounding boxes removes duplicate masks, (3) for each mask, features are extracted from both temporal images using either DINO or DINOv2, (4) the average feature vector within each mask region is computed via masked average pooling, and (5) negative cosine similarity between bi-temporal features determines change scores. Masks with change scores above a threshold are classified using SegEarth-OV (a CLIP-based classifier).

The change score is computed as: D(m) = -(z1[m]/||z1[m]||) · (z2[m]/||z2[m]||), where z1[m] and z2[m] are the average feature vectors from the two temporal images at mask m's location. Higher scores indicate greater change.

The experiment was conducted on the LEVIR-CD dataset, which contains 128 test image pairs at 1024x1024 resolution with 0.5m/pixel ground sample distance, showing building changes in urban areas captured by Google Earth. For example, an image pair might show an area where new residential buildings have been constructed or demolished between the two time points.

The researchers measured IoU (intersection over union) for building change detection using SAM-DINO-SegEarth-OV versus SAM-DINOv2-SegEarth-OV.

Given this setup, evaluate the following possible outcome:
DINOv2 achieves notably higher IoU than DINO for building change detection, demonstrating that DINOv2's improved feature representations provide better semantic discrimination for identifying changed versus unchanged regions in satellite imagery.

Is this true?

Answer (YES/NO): NO